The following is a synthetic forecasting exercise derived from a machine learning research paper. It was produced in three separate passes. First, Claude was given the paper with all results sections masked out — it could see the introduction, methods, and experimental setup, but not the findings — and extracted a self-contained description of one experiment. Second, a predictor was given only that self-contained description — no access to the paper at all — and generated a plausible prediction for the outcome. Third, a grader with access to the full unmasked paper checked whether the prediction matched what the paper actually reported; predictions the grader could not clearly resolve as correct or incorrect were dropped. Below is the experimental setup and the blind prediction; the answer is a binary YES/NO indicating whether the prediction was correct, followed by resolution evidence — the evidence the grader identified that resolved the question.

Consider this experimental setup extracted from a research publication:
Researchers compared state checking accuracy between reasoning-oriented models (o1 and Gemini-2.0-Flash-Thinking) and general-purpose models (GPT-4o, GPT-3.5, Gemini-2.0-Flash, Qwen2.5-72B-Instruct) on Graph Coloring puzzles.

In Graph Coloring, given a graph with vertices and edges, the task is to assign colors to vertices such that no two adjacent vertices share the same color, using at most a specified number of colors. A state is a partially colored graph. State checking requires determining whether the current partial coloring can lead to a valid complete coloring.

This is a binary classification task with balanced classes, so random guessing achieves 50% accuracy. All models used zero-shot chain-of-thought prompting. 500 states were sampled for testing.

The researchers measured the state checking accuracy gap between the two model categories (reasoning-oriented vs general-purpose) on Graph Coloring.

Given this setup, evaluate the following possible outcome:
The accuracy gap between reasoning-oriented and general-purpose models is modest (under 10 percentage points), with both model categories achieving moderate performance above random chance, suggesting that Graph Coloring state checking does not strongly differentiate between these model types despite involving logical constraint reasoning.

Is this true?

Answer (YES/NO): NO